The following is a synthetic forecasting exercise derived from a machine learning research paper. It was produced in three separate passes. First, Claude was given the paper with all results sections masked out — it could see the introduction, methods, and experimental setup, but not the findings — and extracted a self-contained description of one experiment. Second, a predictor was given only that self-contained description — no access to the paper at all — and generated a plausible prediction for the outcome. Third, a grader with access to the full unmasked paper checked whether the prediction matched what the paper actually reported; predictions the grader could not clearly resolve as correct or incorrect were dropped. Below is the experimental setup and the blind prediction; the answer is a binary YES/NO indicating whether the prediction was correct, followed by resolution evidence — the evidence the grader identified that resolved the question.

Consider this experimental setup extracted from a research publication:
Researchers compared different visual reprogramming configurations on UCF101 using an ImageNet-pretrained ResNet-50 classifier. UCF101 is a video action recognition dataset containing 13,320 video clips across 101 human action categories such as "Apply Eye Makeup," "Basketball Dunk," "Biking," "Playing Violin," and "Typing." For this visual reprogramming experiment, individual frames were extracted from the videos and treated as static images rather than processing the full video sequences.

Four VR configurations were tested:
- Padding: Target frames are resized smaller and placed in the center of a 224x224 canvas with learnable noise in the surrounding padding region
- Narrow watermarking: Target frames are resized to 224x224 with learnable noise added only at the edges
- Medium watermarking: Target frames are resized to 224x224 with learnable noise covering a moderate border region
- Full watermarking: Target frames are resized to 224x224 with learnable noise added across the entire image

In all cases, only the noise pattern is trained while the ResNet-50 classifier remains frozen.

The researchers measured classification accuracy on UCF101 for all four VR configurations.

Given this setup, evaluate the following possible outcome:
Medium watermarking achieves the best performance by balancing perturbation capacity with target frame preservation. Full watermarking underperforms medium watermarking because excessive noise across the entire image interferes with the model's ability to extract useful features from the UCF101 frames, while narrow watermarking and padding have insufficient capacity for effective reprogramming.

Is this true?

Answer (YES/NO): NO